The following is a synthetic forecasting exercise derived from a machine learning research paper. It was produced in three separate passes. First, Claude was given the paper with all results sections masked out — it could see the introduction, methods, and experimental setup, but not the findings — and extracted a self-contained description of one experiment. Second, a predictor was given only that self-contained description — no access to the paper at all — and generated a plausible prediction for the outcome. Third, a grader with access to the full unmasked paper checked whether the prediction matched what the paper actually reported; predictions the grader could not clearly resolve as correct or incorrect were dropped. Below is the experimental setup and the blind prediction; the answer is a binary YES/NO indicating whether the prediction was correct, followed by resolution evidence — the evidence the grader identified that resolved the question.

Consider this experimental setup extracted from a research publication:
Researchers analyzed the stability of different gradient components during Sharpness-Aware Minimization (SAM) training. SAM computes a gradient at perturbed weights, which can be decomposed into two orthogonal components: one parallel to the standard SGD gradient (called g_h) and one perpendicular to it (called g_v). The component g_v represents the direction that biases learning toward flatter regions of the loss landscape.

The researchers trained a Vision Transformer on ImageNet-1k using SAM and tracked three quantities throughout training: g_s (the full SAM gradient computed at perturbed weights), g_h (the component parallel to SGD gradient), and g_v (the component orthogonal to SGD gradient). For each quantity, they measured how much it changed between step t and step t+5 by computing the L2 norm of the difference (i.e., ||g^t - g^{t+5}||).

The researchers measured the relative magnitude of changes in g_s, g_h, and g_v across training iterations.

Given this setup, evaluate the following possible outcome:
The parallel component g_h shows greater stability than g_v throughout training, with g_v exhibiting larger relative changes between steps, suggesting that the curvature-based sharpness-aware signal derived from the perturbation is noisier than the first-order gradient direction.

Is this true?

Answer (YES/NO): NO